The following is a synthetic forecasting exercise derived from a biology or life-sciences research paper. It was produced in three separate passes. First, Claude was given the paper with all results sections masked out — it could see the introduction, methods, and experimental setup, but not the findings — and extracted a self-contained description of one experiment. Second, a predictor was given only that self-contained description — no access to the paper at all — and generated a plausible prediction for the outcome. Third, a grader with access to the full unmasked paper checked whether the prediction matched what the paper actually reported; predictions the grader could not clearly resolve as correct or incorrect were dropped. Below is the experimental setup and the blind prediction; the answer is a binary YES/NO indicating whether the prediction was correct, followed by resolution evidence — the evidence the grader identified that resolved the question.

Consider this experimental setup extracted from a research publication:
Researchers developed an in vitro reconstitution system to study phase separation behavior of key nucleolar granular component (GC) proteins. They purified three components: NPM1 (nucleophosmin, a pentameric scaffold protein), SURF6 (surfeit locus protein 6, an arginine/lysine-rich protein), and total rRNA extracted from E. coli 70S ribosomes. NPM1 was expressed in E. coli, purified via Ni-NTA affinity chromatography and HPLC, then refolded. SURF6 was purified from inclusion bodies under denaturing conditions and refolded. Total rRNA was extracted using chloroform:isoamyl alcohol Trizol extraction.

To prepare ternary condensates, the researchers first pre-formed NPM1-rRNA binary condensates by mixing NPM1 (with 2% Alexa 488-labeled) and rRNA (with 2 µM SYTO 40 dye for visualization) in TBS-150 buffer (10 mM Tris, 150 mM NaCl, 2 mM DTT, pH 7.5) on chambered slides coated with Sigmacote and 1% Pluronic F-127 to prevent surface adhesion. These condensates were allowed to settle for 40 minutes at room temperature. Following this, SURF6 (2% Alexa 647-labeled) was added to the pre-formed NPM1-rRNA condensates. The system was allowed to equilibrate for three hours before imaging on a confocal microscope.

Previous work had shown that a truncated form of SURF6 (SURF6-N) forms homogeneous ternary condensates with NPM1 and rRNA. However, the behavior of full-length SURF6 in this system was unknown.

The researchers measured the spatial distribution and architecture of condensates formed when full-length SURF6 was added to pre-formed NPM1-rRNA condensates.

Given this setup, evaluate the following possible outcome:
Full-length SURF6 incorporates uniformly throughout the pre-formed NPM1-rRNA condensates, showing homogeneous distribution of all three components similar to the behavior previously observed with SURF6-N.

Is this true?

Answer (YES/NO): NO